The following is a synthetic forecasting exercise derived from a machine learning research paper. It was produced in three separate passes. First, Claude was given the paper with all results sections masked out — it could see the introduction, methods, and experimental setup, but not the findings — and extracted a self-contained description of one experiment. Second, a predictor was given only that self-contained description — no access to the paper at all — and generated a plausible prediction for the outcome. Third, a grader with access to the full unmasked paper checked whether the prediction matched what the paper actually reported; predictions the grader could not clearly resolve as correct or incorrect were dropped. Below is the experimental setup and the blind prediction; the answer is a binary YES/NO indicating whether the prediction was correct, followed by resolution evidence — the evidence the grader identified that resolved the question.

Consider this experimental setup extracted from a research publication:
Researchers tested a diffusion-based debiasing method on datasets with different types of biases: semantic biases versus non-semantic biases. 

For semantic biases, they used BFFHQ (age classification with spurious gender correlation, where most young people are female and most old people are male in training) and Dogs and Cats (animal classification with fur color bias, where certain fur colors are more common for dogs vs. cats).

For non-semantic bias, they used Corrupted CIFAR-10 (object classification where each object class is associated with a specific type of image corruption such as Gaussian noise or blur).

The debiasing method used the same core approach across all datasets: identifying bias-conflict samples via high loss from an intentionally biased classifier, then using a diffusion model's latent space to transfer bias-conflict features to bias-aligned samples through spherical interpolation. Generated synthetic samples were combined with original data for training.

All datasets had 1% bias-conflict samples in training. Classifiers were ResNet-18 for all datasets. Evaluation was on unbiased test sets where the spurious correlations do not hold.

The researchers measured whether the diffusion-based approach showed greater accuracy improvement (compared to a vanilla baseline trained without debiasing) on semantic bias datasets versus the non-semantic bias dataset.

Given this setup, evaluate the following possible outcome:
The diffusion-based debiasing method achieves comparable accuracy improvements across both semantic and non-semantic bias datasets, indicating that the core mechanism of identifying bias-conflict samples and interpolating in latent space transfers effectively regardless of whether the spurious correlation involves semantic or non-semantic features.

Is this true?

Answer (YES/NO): NO